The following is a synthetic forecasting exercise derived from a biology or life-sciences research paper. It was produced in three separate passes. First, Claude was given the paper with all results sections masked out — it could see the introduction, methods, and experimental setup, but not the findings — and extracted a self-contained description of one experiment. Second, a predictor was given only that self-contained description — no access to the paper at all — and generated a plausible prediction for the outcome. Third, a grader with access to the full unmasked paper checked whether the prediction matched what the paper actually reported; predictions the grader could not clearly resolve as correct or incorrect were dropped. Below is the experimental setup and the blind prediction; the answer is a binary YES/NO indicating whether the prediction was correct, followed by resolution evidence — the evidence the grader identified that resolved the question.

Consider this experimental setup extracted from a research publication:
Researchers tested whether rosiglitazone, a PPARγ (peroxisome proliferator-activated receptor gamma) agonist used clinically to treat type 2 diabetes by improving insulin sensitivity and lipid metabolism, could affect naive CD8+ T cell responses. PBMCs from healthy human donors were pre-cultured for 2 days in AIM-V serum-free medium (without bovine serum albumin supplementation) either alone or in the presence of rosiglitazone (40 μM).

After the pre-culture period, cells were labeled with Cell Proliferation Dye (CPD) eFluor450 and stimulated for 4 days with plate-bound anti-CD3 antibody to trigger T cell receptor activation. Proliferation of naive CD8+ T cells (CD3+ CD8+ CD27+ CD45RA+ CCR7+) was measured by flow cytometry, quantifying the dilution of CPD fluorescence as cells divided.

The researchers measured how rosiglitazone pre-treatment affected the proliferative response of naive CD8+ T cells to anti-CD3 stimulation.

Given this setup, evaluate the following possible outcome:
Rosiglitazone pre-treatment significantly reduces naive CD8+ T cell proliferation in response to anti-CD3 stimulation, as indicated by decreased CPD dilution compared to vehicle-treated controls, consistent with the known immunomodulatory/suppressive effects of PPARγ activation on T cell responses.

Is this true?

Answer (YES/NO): NO